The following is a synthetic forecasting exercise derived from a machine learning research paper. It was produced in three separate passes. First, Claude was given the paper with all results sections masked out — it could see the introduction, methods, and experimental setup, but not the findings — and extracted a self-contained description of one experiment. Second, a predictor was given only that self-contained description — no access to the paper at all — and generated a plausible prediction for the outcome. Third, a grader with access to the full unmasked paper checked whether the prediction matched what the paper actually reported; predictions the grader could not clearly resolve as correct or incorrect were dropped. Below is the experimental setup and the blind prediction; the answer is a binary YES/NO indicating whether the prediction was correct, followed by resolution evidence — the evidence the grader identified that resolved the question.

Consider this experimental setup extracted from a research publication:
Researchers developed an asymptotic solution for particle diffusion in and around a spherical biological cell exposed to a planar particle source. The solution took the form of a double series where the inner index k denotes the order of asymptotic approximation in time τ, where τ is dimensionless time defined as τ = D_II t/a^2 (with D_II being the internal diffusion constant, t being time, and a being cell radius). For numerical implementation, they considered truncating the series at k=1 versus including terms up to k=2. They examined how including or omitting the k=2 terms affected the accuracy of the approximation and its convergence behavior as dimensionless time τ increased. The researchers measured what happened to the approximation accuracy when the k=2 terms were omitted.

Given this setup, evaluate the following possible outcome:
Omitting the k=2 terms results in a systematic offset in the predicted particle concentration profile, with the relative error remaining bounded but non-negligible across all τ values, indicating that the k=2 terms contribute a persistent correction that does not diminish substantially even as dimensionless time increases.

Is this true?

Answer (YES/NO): NO